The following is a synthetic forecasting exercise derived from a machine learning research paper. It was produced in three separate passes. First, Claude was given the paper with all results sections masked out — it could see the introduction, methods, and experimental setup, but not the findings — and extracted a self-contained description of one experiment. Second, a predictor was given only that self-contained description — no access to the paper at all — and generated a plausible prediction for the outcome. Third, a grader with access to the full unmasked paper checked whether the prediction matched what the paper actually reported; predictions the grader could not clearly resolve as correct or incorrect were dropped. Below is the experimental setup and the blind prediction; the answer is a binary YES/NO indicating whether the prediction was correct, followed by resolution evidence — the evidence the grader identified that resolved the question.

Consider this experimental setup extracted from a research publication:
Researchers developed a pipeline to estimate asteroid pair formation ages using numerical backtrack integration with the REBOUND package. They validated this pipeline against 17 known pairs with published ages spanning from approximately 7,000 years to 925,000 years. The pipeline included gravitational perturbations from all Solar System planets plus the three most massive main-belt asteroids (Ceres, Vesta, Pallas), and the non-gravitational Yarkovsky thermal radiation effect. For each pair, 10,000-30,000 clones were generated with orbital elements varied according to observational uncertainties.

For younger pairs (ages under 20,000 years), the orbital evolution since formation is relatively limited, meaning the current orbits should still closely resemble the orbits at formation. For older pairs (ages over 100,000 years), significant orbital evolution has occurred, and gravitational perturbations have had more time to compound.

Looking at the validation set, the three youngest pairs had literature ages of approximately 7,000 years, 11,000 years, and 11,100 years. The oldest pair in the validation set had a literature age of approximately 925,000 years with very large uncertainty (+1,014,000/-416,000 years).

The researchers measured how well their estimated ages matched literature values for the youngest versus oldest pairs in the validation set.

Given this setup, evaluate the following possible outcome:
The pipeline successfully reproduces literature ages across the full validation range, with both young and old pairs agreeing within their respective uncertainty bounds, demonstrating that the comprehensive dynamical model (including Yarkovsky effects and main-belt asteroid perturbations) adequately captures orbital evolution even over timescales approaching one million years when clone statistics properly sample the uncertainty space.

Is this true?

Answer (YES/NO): NO